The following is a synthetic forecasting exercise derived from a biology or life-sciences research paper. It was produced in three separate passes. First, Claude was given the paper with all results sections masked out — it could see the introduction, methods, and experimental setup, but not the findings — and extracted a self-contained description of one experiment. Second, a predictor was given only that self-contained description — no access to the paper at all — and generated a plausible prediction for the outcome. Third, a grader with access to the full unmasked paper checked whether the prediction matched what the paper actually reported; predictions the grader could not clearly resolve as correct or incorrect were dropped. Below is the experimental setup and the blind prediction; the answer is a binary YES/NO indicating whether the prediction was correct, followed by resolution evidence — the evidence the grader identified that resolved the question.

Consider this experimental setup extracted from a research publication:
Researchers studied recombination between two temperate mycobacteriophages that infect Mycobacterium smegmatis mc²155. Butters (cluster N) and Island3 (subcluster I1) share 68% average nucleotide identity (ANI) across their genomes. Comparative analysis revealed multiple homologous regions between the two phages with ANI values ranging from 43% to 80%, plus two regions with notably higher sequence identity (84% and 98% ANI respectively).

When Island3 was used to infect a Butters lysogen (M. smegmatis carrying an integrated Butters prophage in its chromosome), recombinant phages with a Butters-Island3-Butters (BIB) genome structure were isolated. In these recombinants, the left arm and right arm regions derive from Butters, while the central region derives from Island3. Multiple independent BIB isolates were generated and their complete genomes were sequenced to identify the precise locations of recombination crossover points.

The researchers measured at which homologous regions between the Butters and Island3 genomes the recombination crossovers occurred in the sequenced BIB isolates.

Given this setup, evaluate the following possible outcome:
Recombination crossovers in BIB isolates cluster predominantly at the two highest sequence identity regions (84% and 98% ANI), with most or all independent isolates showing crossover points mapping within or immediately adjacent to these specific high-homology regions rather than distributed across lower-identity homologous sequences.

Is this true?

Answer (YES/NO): YES